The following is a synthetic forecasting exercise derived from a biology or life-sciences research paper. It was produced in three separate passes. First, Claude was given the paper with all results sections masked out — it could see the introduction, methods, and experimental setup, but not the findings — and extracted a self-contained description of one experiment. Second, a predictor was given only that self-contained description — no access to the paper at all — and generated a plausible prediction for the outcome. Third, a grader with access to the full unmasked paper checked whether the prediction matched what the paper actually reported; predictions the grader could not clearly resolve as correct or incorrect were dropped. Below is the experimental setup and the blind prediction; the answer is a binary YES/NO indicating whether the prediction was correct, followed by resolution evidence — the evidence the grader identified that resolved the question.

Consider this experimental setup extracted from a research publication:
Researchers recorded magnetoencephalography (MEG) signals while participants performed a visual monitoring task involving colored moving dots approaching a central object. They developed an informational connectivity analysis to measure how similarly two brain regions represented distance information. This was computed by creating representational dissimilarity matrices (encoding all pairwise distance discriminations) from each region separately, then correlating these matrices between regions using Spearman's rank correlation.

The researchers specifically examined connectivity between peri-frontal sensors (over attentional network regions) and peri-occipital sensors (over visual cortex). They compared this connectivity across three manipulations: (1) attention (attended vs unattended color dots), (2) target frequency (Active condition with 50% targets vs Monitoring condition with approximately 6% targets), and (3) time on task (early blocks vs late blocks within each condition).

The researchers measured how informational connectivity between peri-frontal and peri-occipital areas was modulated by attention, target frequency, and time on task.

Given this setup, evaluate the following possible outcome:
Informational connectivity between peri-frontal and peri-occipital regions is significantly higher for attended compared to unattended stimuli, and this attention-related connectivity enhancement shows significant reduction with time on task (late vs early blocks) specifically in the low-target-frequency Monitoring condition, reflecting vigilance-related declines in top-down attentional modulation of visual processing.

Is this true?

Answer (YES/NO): NO